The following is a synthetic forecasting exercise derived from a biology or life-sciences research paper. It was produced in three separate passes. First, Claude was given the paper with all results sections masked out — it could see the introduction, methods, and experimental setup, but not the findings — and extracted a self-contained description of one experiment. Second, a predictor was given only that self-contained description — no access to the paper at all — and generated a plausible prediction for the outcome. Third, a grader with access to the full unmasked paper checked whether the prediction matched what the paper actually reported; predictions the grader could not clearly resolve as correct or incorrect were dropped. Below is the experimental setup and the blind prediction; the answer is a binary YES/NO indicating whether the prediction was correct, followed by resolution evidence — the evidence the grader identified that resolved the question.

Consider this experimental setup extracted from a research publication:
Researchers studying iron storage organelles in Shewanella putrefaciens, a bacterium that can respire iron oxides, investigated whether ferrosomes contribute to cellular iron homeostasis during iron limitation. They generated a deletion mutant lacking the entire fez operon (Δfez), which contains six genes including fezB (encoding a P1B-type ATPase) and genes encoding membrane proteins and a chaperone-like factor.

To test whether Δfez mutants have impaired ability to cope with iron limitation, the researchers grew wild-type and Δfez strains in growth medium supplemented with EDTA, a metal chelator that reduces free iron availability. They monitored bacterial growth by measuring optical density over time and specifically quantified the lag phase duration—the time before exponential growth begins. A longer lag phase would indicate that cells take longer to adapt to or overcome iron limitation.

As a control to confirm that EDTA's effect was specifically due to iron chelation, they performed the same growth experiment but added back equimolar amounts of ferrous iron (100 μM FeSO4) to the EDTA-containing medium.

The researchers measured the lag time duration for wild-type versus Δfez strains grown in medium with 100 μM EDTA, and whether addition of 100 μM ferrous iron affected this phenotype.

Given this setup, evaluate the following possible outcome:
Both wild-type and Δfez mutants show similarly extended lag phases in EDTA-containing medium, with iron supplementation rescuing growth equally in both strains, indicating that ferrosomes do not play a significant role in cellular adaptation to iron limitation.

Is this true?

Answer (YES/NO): NO